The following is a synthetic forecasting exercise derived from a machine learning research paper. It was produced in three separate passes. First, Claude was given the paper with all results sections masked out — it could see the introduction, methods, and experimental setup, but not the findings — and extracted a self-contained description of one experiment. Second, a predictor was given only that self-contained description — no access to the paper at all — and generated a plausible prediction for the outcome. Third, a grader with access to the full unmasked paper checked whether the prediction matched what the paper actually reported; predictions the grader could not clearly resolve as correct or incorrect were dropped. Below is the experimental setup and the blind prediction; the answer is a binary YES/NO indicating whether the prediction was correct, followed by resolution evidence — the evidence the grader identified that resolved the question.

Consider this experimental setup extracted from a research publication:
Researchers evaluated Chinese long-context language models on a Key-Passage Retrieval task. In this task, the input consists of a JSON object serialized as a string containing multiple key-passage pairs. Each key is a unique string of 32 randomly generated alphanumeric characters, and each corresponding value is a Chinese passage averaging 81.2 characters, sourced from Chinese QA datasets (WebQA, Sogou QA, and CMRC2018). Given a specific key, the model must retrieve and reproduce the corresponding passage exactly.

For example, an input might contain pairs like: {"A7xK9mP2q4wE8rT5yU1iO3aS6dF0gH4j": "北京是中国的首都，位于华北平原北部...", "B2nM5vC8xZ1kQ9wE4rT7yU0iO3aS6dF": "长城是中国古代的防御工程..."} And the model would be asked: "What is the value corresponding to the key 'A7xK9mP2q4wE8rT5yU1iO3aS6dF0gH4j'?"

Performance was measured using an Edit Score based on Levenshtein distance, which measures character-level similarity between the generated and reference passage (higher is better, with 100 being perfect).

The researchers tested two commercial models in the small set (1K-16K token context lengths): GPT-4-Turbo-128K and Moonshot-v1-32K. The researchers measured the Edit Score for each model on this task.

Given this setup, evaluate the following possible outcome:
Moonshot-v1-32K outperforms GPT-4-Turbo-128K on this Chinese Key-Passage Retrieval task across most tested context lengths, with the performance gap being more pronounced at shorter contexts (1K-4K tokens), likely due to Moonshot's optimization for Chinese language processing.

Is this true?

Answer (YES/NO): NO